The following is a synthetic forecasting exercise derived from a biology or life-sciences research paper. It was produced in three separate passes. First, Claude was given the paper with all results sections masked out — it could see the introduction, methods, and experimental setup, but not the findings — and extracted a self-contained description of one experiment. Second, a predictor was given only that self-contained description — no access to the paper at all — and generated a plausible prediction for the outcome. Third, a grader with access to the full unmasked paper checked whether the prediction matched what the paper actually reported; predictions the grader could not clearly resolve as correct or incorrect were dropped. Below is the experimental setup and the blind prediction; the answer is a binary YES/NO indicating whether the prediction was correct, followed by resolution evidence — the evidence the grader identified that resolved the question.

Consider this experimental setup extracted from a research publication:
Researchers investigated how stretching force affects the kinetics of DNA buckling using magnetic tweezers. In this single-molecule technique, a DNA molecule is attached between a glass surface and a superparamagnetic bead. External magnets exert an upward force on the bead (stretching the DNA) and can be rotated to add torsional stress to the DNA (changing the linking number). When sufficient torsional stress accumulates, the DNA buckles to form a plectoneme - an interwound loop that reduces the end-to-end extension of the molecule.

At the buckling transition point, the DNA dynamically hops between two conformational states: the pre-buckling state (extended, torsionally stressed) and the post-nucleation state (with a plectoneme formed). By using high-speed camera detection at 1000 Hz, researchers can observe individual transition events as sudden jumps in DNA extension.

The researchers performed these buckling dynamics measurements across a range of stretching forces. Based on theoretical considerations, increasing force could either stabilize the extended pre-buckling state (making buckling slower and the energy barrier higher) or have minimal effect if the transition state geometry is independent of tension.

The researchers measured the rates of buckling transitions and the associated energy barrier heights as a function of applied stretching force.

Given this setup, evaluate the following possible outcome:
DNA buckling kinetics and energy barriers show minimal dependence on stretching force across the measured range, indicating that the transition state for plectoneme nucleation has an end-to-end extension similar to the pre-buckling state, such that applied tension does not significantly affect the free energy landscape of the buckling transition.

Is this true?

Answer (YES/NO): NO